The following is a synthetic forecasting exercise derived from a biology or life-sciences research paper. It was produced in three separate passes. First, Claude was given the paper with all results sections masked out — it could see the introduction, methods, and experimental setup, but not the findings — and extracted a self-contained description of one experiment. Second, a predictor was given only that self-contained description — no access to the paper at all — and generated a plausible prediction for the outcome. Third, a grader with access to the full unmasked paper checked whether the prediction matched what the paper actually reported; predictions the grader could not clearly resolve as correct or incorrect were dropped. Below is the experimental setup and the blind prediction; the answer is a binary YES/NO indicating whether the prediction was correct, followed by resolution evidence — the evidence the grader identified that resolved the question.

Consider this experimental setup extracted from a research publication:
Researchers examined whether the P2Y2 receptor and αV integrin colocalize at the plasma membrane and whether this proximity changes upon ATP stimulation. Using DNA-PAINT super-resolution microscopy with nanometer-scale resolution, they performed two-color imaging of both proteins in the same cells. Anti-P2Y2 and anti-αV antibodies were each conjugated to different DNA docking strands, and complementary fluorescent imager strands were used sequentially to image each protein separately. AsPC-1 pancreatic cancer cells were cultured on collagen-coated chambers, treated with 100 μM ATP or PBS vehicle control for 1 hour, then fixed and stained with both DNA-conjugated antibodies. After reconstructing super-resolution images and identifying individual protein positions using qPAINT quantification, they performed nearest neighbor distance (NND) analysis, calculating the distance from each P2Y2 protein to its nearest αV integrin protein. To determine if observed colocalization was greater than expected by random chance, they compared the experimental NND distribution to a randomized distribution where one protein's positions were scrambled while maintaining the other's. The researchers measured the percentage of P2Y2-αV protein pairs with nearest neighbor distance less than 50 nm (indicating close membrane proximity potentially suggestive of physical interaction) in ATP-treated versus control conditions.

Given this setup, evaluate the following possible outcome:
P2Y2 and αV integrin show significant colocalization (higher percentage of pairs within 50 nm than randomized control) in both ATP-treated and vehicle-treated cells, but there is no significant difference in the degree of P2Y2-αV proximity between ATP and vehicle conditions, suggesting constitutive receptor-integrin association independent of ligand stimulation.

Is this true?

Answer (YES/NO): NO